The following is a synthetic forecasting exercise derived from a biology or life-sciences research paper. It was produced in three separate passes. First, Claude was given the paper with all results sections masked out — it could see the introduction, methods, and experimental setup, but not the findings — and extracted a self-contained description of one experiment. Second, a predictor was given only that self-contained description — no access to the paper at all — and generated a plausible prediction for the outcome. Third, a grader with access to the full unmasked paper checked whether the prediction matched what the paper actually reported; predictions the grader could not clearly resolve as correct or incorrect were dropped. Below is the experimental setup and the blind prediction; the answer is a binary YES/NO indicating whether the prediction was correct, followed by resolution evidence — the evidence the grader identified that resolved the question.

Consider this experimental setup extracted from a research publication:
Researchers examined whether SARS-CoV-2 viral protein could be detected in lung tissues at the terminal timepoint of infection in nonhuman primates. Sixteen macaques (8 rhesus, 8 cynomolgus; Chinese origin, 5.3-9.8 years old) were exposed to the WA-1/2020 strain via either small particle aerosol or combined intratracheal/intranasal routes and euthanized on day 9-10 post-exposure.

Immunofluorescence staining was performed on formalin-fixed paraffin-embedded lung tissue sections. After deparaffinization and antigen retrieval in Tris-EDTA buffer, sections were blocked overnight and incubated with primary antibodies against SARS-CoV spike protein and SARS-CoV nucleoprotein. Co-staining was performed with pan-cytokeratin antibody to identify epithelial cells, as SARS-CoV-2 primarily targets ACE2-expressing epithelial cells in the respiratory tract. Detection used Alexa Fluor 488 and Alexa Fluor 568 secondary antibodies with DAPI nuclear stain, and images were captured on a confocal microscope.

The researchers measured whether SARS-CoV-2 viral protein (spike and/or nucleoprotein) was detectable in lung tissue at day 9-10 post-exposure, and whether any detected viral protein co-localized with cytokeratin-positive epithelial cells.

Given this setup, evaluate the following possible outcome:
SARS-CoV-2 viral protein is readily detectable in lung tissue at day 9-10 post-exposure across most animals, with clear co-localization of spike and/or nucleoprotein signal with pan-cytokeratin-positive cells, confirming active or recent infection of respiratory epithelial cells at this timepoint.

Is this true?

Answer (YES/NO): NO